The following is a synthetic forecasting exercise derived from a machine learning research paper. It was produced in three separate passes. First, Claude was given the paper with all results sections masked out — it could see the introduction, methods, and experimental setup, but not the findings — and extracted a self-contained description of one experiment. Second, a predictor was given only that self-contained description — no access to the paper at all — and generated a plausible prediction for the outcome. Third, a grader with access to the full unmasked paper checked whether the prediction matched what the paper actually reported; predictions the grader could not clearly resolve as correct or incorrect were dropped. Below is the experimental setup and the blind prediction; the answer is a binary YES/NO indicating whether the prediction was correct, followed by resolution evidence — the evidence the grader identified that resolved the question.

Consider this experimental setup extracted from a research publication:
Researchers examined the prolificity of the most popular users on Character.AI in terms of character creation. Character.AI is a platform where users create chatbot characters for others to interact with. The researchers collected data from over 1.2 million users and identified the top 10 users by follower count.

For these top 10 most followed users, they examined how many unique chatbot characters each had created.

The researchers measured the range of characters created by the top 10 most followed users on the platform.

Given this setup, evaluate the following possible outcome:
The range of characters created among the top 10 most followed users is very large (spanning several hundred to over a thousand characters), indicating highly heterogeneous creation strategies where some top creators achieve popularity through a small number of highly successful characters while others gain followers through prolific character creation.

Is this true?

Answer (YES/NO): NO